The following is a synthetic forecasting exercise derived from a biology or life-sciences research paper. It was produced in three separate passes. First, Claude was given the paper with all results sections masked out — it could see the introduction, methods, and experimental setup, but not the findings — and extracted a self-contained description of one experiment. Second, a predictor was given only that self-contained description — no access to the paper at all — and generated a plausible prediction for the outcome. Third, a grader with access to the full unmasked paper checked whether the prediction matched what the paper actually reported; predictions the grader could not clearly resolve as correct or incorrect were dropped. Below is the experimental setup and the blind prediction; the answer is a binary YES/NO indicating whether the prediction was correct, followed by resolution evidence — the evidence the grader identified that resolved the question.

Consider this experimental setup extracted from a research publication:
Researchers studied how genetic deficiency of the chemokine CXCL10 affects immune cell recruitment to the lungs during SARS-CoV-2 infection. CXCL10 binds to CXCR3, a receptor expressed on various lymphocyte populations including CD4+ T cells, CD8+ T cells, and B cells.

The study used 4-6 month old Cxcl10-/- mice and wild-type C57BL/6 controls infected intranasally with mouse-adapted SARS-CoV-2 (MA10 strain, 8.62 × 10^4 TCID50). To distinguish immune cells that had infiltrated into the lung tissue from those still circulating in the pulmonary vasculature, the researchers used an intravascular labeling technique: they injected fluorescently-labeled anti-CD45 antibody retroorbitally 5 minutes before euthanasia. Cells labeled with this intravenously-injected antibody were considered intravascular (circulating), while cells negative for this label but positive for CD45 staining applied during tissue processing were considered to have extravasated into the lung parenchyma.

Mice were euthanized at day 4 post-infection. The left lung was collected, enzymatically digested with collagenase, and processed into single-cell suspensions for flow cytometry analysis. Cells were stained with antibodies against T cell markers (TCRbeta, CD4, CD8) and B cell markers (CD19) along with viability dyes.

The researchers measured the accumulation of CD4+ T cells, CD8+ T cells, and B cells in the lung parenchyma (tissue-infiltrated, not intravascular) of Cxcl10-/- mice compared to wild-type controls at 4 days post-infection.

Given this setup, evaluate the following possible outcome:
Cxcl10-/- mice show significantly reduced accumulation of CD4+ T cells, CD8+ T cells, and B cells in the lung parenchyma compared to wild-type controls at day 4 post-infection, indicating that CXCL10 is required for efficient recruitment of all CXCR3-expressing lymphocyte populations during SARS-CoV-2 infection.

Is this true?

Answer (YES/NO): YES